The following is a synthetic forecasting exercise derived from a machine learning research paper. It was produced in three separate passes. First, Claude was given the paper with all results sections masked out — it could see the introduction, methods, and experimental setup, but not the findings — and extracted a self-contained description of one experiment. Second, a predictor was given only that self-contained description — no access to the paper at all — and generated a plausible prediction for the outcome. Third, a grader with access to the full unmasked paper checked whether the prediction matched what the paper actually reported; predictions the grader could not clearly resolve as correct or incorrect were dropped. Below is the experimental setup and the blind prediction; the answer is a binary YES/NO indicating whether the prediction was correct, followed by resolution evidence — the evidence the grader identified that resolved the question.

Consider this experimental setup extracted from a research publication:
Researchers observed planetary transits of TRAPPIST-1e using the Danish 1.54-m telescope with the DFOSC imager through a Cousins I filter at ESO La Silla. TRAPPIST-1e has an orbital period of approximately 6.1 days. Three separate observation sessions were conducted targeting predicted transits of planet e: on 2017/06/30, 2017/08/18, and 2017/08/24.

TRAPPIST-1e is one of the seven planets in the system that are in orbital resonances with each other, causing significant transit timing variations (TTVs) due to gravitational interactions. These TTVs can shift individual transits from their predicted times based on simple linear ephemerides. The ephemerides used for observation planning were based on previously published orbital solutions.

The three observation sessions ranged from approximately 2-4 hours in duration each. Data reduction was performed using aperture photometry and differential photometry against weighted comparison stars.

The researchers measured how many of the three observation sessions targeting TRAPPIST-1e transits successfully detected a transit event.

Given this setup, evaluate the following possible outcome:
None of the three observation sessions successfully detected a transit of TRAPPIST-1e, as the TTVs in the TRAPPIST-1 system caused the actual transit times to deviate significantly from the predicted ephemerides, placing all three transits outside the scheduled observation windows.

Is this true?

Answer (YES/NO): NO